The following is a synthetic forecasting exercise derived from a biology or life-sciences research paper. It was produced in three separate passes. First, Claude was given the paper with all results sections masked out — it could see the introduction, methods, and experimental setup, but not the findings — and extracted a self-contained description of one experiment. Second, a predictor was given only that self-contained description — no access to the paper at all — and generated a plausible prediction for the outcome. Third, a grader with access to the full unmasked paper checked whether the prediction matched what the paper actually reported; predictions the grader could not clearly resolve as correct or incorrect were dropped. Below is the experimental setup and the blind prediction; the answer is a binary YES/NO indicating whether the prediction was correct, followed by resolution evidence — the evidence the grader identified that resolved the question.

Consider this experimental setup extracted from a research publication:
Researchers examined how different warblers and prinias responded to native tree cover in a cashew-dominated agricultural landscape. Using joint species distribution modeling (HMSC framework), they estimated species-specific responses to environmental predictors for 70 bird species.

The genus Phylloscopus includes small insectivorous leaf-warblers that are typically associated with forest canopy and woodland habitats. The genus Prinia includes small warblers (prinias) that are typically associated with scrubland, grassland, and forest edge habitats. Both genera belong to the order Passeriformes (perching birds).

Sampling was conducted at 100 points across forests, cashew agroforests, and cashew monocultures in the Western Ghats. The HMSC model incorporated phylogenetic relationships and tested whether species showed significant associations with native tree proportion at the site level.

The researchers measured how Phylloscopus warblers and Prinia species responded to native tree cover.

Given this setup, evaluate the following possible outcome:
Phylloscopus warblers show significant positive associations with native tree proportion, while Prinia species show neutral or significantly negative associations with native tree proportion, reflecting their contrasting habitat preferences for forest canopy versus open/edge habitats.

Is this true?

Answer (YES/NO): YES